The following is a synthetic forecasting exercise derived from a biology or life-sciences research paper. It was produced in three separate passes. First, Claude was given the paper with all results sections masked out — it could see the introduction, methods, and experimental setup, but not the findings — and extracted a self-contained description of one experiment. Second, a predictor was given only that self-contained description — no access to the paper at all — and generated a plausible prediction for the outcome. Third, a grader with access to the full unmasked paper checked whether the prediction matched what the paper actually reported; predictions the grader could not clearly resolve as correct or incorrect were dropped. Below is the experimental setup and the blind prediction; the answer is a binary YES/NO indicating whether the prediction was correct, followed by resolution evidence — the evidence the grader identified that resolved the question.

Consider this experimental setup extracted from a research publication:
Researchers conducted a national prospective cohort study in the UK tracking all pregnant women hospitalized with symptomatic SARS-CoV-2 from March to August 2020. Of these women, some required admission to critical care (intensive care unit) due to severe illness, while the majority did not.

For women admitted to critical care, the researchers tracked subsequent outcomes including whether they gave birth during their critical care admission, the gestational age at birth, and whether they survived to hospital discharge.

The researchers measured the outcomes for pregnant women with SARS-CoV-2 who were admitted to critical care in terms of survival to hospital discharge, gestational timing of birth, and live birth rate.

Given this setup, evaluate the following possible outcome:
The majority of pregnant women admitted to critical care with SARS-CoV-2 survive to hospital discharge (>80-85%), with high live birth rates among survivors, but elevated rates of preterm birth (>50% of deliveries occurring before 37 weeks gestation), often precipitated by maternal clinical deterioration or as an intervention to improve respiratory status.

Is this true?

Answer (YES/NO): YES